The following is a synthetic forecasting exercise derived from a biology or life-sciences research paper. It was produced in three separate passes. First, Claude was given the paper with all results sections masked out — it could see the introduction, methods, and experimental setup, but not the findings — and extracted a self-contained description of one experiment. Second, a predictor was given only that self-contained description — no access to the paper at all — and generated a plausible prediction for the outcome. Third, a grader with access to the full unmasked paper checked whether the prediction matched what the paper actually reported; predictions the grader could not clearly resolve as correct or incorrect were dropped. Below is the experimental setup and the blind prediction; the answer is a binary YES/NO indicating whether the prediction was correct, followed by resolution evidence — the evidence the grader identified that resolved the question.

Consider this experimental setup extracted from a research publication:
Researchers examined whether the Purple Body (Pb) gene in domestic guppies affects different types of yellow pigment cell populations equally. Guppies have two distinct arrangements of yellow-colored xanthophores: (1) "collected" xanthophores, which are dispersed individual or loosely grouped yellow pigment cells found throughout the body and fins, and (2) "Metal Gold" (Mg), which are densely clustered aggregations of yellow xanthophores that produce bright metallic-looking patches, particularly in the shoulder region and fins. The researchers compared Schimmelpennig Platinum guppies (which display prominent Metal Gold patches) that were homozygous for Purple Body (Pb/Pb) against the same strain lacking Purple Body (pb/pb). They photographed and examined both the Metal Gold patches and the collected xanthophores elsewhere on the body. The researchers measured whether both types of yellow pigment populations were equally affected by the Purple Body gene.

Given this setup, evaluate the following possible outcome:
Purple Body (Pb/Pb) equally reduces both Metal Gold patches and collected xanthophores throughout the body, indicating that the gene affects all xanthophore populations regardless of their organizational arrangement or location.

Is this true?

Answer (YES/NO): NO